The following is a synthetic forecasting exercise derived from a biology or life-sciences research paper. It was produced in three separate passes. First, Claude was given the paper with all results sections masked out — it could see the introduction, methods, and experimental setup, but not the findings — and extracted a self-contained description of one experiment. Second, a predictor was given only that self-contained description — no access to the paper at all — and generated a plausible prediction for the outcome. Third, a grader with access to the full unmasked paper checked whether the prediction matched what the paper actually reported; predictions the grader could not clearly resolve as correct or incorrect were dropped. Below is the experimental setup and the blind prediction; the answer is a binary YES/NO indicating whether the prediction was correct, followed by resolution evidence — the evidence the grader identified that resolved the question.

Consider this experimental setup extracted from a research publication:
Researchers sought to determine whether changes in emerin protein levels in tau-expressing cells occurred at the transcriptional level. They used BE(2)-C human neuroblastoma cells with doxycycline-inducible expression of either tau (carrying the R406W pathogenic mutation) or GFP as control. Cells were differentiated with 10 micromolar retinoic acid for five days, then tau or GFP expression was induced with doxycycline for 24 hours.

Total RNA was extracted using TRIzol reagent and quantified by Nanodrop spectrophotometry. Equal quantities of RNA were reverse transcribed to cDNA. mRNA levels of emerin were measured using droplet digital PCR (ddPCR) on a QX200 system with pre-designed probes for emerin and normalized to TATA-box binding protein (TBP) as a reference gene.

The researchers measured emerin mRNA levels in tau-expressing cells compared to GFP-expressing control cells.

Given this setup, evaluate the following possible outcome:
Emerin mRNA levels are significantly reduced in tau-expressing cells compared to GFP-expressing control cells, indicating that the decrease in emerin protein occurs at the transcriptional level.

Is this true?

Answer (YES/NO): NO